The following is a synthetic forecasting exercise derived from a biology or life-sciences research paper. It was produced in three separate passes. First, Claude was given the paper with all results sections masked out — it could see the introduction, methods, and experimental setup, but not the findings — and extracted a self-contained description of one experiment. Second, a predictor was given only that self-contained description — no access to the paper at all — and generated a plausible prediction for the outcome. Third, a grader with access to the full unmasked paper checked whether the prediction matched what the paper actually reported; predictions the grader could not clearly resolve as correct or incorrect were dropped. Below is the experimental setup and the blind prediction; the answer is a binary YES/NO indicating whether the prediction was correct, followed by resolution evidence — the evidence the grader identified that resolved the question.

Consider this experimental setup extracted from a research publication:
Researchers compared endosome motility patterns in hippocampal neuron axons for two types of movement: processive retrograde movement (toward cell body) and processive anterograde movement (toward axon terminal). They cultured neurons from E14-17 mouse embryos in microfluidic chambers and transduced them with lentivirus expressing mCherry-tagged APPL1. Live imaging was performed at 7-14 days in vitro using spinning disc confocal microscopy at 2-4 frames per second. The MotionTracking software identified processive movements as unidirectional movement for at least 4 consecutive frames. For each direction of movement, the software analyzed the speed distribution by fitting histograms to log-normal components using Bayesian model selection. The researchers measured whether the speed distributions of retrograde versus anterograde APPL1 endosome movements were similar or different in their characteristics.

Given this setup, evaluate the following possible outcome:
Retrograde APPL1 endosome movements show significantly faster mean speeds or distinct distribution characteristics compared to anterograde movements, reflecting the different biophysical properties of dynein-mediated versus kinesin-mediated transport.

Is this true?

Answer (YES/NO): YES